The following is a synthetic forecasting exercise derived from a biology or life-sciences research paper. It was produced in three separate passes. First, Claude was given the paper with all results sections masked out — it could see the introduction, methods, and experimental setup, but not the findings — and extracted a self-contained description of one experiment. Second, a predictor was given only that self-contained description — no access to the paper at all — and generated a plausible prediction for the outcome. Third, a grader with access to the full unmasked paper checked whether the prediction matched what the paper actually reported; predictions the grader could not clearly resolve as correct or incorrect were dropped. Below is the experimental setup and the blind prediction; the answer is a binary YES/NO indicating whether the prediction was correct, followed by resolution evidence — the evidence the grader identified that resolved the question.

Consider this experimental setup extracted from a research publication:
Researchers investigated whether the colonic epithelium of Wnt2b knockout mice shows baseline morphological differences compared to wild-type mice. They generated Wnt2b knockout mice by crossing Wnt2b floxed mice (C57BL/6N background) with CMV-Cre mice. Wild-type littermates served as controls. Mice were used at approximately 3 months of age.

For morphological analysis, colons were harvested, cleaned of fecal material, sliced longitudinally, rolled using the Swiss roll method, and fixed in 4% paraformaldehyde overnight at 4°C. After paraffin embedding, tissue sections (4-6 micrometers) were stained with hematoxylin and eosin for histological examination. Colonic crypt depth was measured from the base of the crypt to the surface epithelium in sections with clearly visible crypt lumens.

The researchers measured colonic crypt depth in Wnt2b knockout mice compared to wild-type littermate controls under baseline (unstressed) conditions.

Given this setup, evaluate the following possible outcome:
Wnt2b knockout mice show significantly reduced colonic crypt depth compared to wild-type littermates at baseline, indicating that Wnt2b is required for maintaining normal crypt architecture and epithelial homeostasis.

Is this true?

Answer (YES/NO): NO